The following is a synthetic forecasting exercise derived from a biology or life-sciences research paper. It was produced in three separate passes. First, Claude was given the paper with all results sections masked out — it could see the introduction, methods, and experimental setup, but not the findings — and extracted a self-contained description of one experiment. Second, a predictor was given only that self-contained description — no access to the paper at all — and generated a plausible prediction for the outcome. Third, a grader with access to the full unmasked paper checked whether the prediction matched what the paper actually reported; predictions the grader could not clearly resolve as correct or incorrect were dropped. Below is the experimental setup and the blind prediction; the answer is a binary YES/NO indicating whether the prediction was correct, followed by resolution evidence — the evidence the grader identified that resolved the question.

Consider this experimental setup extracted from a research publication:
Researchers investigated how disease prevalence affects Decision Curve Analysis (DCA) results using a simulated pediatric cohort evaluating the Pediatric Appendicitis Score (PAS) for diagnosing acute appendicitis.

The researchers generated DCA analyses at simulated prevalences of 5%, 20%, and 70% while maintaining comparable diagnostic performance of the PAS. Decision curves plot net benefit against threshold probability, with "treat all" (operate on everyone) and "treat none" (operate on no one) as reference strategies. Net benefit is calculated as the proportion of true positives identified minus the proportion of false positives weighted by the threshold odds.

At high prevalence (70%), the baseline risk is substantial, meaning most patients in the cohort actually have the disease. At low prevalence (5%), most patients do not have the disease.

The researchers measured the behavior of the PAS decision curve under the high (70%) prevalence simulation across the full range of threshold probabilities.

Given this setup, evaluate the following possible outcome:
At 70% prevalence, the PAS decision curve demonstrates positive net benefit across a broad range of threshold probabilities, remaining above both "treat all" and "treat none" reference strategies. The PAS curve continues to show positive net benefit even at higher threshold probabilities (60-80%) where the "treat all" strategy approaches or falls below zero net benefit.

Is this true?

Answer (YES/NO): YES